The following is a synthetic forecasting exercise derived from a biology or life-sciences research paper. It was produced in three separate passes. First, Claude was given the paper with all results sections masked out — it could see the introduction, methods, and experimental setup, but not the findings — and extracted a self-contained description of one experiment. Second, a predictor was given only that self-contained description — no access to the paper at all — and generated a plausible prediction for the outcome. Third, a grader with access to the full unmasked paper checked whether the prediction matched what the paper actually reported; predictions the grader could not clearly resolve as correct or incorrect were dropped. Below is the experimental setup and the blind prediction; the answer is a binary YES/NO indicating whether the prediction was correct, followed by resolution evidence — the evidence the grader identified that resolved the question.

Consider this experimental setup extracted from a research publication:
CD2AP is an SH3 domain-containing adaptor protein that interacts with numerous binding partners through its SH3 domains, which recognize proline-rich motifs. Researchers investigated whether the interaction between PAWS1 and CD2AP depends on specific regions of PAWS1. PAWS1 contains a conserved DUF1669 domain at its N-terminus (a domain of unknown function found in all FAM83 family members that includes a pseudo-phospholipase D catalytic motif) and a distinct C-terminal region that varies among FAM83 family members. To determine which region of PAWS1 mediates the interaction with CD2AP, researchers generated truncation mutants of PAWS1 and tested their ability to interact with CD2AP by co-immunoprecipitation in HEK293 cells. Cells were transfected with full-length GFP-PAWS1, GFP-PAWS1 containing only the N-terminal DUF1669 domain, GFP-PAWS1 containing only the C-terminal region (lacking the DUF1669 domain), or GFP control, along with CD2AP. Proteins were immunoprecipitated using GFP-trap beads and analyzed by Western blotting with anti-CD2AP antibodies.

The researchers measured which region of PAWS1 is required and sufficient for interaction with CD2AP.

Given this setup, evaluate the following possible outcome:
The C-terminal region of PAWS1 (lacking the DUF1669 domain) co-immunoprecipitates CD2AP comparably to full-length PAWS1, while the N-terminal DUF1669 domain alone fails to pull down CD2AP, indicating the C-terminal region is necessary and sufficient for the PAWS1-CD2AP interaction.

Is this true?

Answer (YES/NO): NO